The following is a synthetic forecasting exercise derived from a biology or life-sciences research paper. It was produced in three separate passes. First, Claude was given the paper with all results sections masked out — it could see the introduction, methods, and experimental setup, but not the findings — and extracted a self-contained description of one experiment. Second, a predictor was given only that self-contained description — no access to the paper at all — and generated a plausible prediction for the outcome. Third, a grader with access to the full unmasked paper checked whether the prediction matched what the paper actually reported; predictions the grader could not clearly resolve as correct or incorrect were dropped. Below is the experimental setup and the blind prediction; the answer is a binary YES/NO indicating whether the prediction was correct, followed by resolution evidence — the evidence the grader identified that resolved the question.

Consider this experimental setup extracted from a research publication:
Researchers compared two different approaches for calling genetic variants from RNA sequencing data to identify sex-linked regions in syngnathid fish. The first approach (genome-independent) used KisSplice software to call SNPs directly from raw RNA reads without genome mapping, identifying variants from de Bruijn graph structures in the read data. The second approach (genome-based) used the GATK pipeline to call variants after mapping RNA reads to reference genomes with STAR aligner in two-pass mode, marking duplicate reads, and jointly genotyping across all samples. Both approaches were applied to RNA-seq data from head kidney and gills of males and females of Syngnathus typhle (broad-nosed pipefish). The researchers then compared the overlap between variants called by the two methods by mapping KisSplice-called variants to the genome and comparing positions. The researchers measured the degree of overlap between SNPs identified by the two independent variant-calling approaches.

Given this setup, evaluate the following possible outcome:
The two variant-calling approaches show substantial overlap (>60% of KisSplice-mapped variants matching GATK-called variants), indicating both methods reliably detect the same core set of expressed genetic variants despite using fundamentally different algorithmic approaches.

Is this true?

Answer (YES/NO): YES